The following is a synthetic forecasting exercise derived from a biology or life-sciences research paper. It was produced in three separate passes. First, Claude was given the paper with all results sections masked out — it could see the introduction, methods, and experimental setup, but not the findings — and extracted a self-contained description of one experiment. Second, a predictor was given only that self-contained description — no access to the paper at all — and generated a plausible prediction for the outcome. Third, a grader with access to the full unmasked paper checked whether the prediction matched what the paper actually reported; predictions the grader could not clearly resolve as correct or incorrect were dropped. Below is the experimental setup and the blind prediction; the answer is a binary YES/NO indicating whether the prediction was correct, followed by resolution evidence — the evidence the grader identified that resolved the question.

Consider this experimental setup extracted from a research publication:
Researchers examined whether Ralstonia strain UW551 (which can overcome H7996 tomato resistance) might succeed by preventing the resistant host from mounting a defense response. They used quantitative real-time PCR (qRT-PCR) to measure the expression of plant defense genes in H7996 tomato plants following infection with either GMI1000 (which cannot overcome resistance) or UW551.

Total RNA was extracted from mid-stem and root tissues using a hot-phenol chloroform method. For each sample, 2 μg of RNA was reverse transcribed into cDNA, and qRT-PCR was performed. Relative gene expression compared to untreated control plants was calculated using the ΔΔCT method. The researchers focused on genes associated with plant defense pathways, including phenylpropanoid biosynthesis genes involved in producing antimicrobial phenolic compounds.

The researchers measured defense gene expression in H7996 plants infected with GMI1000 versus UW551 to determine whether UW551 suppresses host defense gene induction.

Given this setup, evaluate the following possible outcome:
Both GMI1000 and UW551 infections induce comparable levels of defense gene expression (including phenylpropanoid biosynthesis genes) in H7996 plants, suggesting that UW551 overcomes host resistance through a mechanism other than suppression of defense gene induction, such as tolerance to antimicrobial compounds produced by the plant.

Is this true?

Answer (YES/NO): NO